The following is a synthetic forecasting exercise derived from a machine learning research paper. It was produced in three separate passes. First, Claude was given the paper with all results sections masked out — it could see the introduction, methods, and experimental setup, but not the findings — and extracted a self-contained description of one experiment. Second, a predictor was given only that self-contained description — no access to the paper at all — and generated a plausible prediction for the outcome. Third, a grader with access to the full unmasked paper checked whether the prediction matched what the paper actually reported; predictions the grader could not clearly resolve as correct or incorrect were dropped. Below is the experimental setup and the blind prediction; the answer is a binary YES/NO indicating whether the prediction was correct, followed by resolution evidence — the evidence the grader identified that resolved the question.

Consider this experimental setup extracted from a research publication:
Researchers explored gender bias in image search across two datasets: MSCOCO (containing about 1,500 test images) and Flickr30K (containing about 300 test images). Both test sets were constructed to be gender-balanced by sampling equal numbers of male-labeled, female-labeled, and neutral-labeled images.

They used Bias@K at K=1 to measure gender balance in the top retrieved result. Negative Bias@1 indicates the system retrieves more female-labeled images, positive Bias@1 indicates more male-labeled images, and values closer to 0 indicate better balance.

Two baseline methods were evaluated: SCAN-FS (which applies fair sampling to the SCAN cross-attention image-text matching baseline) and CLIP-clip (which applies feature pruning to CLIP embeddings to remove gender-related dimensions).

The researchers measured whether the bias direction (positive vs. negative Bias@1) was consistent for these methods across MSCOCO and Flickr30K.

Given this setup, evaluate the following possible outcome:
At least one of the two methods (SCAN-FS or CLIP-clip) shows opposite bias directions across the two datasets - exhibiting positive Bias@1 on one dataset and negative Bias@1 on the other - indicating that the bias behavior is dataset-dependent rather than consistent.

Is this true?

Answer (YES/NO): NO